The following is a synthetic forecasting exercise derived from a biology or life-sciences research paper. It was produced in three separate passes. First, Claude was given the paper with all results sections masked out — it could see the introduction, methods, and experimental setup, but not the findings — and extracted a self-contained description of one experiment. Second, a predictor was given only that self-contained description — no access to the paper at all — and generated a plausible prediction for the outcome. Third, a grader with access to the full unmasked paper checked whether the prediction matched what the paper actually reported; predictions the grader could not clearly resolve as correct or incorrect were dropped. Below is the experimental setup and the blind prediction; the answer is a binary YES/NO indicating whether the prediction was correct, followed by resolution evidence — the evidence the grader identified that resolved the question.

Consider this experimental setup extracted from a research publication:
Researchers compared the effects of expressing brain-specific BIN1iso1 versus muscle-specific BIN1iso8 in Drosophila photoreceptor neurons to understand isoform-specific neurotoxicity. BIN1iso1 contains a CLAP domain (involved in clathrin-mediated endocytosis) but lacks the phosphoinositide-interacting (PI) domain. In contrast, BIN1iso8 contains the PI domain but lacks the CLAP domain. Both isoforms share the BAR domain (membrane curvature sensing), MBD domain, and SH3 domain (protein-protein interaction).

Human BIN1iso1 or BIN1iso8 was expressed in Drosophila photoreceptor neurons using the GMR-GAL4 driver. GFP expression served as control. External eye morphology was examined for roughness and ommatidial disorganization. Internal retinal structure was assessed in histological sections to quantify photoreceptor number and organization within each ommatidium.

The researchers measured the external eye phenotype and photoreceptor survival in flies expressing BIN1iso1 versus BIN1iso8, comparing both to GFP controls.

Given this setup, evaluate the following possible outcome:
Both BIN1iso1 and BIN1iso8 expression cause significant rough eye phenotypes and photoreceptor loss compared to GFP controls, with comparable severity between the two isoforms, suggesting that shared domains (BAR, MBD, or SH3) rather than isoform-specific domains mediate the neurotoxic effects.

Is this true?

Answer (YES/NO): YES